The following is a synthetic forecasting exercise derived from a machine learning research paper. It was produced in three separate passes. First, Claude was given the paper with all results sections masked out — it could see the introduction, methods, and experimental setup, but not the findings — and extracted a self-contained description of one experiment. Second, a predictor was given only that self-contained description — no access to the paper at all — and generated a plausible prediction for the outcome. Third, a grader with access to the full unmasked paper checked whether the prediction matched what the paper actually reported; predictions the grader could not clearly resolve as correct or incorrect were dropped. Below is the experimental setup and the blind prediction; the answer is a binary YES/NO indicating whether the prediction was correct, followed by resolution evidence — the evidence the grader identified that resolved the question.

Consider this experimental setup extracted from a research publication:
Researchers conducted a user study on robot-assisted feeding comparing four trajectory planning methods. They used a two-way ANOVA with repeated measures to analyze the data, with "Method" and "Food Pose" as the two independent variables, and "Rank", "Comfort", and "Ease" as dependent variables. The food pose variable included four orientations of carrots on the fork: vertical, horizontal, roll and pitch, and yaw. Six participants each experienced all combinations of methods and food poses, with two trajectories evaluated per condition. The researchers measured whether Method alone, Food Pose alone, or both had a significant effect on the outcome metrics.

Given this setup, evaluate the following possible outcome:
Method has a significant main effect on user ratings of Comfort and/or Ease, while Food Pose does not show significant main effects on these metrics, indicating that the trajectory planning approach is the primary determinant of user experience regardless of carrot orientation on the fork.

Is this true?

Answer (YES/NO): YES